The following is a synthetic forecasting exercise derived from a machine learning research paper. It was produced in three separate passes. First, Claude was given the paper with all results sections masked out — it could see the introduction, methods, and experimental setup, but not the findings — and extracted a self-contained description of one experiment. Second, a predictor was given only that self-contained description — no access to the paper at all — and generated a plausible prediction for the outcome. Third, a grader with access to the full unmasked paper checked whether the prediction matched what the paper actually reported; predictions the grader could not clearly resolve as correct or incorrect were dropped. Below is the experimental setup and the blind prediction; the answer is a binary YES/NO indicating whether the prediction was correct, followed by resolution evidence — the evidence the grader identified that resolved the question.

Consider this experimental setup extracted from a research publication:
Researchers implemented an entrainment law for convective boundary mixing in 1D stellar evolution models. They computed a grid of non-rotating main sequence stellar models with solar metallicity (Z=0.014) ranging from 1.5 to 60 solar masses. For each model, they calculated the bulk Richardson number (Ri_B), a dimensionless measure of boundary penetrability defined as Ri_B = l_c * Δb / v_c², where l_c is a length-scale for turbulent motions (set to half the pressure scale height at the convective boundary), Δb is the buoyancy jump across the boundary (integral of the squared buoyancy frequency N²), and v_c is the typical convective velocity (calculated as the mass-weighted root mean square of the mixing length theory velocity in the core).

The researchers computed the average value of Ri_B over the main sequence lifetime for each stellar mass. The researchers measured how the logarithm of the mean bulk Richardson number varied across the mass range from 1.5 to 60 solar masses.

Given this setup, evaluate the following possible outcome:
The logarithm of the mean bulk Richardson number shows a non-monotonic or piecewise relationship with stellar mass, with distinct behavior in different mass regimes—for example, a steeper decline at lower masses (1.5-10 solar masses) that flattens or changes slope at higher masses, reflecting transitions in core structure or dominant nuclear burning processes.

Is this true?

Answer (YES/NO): NO